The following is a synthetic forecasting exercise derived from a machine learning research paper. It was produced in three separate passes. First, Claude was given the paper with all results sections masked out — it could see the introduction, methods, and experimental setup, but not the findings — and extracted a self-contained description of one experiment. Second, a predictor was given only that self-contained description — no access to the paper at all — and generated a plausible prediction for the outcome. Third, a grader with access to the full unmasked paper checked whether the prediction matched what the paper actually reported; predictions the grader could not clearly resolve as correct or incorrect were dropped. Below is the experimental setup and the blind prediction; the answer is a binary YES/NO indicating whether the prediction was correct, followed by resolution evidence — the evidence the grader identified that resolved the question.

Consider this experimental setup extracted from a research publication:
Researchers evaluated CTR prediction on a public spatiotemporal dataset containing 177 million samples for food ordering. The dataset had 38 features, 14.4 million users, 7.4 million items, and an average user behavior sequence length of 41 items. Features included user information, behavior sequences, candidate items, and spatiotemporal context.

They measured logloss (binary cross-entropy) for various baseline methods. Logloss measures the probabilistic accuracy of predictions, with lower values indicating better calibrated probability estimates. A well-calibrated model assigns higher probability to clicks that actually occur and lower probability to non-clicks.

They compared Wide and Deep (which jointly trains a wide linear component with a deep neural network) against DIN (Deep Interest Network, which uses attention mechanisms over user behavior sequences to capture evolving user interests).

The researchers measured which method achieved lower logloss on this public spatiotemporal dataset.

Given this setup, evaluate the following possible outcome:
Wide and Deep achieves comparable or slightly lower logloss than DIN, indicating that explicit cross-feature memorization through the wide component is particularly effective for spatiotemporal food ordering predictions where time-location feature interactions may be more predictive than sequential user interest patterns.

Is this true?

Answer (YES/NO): NO